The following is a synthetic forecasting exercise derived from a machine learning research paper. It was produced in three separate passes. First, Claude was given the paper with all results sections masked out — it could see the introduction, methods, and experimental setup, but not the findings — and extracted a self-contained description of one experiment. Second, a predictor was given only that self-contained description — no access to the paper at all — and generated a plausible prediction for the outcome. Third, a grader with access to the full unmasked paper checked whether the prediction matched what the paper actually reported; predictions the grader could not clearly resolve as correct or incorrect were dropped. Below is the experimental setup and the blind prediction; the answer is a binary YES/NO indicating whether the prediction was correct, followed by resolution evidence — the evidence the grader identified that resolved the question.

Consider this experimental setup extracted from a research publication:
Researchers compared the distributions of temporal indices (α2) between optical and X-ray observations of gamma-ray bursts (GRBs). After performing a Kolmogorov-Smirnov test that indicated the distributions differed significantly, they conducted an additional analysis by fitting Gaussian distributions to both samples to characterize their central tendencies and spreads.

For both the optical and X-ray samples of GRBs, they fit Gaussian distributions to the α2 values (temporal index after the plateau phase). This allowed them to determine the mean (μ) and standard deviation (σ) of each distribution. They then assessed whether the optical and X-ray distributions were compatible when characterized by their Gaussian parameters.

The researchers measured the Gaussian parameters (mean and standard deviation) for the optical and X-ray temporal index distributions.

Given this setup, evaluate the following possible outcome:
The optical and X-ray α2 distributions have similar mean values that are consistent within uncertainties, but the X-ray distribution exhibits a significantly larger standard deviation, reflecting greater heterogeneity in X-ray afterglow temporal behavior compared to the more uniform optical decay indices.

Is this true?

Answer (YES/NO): NO